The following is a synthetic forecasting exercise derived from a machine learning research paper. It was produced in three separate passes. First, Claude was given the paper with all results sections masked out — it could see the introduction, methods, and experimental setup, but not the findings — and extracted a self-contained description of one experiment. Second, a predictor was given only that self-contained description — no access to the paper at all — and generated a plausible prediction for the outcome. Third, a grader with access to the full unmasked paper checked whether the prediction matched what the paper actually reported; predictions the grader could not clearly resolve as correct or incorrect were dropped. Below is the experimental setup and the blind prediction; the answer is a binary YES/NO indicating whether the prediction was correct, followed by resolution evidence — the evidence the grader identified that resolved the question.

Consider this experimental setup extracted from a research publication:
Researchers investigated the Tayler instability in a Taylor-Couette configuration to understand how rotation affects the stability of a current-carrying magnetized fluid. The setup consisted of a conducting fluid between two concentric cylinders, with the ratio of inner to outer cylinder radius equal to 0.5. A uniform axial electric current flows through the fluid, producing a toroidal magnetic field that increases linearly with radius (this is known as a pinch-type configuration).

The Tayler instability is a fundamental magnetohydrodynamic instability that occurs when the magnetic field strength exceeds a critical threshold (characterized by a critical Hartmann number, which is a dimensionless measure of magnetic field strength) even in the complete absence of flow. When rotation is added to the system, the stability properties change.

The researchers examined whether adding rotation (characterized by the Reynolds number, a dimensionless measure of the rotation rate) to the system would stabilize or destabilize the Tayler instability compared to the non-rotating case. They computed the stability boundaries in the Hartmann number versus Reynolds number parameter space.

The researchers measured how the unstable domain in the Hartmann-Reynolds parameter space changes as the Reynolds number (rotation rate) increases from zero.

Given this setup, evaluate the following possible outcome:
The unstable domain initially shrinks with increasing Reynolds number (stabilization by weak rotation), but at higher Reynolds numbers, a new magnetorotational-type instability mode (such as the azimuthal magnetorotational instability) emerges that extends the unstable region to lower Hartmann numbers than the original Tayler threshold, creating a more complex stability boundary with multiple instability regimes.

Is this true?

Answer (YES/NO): NO